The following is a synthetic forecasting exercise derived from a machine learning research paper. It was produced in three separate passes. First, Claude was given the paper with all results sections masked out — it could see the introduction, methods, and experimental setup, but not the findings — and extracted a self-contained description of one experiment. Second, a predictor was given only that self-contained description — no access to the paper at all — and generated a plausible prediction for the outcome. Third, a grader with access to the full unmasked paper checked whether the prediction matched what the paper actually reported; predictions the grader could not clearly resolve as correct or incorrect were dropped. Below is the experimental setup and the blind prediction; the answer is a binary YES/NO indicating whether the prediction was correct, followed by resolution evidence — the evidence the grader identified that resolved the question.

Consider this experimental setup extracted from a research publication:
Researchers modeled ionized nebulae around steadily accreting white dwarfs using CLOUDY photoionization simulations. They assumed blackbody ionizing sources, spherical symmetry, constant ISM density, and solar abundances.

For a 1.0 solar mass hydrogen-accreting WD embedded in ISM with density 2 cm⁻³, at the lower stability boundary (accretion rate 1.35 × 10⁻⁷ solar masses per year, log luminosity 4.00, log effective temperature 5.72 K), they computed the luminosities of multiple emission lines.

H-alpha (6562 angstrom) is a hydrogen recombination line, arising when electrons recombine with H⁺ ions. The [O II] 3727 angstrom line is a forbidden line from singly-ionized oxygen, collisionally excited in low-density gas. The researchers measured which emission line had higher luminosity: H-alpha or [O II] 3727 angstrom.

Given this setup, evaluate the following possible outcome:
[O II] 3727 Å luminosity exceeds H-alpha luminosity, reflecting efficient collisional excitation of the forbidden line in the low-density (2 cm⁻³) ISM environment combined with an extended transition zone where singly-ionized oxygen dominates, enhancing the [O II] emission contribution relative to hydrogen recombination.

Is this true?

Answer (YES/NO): YES